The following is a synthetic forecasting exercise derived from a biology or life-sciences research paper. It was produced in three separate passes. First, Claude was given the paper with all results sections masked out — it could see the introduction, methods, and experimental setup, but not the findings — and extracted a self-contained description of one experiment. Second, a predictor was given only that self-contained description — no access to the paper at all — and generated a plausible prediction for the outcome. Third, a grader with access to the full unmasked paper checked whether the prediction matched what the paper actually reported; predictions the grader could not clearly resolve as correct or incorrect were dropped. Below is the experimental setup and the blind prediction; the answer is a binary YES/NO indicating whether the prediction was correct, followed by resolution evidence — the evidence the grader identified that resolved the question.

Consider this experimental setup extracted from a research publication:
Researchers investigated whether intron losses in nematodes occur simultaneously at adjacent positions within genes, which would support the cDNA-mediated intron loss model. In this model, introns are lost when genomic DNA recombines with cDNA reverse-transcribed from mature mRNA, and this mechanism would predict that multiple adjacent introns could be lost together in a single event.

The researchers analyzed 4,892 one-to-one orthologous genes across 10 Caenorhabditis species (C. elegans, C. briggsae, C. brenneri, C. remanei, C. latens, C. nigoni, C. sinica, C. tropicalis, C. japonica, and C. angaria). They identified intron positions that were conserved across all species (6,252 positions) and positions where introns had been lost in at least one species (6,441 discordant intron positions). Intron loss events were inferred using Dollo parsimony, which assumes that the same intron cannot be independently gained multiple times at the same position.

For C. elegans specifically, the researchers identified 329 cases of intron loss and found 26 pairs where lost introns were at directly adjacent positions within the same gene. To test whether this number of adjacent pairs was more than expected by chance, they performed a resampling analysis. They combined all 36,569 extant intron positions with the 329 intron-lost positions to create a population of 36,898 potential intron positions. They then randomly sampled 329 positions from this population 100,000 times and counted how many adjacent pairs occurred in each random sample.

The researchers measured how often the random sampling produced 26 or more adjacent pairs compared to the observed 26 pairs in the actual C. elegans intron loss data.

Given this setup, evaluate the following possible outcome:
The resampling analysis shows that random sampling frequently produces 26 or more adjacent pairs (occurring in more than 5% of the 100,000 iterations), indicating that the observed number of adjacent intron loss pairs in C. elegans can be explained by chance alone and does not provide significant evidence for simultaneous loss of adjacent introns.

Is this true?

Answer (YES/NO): NO